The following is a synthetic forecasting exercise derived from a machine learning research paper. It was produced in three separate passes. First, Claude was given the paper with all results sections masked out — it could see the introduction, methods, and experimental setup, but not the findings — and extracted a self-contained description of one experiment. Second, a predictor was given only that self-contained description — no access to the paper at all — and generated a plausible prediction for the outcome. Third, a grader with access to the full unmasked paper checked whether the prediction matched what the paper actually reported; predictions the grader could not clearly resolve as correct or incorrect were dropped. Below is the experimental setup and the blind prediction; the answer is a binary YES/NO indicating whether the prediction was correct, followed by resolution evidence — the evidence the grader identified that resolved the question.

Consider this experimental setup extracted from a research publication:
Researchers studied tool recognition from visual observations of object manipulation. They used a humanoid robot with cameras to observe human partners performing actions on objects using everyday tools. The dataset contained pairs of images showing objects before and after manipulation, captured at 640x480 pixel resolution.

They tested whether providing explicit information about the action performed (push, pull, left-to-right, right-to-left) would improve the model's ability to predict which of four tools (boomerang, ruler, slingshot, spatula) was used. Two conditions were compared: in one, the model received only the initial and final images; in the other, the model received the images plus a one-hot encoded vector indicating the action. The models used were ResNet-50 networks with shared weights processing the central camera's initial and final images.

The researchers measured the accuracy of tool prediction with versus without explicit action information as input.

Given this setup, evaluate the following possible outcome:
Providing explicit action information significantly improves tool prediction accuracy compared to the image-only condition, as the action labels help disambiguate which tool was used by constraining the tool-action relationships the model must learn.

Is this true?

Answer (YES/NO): NO